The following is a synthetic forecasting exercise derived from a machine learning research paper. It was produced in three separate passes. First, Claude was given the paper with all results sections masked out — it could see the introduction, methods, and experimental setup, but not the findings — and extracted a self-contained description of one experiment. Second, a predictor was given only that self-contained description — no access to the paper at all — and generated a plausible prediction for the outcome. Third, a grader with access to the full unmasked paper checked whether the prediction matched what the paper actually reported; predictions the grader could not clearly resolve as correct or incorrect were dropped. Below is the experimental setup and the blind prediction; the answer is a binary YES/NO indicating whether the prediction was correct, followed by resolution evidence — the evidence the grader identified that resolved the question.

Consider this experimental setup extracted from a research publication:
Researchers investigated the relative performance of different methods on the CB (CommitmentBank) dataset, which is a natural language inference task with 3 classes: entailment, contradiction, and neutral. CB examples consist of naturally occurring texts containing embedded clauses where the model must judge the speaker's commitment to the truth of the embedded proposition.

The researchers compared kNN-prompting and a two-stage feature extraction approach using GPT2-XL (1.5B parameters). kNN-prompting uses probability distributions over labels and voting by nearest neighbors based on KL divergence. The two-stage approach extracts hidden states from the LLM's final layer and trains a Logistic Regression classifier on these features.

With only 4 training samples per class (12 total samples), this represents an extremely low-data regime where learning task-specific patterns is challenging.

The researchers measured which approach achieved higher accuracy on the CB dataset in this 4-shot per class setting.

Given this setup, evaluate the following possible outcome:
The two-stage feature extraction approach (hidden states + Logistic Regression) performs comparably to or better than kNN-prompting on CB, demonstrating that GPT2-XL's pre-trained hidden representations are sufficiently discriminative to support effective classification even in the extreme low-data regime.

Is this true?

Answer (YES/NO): NO